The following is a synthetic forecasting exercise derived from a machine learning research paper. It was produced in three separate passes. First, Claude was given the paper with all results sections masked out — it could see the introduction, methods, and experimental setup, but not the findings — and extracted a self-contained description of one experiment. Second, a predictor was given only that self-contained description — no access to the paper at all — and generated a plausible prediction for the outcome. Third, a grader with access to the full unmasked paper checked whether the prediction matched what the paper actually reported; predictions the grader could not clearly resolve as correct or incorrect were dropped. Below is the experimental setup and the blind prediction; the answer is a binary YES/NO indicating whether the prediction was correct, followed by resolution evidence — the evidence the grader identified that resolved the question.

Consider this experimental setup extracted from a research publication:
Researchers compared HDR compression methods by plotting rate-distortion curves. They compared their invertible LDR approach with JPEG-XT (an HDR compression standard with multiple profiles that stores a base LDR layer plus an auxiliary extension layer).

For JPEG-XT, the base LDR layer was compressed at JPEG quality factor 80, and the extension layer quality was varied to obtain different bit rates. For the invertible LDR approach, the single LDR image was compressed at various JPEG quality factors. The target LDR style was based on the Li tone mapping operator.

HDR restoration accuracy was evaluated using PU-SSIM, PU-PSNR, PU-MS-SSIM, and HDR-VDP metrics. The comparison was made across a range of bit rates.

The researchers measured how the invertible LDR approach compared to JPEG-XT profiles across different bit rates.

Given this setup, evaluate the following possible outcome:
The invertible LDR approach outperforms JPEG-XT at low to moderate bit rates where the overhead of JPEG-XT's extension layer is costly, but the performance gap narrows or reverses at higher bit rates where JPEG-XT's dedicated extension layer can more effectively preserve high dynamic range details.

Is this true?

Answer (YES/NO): YES